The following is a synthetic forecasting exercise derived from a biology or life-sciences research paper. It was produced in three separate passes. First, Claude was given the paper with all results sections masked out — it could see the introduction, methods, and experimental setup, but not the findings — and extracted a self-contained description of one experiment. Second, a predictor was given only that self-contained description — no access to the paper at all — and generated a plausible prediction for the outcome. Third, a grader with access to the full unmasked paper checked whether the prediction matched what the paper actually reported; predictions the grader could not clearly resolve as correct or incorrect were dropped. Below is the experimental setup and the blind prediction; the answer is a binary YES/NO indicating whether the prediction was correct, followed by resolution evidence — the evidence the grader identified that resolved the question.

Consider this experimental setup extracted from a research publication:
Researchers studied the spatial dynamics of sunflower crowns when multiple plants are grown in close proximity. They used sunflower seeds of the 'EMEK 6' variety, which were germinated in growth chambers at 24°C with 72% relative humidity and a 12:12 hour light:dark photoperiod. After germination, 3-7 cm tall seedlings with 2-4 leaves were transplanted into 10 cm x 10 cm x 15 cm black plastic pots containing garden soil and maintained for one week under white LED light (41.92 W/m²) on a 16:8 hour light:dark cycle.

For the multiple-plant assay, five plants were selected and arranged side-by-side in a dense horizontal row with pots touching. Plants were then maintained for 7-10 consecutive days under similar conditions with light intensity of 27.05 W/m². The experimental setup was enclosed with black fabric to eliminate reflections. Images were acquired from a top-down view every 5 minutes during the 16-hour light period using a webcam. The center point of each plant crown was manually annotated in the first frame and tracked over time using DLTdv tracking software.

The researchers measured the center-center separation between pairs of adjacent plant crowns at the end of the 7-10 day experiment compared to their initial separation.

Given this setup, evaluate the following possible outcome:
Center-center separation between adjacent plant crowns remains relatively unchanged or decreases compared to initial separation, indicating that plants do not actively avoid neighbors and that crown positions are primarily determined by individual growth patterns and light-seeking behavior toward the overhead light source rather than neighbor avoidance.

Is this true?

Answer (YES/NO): NO